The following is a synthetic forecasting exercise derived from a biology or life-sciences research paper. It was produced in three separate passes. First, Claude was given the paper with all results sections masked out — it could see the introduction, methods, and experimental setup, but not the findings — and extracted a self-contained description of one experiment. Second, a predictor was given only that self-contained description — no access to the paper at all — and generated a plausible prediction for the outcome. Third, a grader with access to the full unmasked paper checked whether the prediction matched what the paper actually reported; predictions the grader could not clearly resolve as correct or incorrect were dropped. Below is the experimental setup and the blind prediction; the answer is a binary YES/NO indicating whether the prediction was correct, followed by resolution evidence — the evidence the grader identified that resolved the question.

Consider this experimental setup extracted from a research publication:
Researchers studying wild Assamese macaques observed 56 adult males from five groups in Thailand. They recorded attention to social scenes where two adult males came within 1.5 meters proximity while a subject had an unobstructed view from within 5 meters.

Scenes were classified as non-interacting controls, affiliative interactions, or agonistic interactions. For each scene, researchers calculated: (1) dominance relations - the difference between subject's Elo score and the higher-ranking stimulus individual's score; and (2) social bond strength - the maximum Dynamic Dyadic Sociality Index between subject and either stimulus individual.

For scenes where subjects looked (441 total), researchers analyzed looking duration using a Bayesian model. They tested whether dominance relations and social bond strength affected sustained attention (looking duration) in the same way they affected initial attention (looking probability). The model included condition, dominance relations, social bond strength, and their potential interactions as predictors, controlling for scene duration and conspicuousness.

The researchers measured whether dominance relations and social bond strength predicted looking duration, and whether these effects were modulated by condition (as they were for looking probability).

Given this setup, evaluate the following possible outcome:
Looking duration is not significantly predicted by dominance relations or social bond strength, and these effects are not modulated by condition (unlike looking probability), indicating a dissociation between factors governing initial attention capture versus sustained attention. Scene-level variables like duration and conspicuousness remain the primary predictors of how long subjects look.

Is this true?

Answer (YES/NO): NO